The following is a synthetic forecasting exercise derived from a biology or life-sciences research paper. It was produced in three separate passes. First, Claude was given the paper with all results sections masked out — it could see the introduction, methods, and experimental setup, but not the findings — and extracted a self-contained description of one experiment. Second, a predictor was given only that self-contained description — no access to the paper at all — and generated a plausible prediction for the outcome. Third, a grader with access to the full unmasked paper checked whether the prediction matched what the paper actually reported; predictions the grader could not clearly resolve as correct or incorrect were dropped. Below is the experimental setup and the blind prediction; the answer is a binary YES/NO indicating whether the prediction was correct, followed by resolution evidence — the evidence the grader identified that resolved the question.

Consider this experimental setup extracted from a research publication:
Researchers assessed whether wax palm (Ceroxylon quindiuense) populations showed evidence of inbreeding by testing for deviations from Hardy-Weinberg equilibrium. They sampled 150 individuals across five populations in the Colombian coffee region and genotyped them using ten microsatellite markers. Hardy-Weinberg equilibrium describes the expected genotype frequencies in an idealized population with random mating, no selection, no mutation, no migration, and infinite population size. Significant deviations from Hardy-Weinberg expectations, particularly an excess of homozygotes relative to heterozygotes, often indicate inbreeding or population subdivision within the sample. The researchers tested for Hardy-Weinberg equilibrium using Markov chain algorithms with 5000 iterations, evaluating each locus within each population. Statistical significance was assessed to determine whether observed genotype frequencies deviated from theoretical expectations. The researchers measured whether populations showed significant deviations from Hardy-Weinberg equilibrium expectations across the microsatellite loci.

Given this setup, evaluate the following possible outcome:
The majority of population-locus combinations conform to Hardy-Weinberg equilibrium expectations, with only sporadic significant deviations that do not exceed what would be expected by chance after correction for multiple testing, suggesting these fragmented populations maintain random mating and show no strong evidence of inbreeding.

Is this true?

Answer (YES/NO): NO